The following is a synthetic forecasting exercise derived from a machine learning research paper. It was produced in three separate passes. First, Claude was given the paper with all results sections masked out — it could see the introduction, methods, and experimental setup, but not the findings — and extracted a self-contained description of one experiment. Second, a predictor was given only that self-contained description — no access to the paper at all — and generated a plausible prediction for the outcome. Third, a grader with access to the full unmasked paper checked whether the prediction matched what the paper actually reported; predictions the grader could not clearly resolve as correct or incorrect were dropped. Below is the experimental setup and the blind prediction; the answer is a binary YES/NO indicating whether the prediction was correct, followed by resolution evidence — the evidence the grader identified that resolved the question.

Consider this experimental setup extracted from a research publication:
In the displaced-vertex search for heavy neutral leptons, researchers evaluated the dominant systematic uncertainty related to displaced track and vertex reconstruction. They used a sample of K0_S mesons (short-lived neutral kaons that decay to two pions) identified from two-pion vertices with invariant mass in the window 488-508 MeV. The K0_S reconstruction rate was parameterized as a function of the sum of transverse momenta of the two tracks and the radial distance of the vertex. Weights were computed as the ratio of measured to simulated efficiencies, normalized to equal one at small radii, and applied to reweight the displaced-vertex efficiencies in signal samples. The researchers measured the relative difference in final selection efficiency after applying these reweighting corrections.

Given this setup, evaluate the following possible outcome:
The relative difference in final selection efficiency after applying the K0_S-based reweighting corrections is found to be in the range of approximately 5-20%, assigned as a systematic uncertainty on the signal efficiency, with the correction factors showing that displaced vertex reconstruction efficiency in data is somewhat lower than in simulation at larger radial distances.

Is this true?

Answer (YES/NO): NO